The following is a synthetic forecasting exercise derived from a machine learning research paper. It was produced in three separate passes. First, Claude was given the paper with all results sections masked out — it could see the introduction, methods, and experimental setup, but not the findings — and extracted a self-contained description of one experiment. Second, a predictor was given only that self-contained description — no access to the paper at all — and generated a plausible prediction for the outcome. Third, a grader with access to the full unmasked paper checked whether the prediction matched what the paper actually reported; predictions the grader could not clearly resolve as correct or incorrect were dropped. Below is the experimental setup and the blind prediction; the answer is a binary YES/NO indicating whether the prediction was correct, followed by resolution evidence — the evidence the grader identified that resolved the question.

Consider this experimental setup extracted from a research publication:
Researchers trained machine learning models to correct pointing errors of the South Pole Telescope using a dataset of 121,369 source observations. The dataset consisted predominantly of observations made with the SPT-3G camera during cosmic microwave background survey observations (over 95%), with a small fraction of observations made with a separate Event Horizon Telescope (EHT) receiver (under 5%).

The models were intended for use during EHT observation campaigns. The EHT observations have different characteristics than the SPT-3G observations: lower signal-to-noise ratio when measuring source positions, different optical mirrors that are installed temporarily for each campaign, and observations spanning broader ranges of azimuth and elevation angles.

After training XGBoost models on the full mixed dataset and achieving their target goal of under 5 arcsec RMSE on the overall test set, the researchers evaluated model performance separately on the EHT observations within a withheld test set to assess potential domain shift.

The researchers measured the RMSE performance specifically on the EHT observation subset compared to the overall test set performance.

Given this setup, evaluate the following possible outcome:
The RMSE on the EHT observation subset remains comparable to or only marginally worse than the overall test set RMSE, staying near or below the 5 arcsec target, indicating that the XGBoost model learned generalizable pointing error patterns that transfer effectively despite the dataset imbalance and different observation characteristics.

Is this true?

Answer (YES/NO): NO